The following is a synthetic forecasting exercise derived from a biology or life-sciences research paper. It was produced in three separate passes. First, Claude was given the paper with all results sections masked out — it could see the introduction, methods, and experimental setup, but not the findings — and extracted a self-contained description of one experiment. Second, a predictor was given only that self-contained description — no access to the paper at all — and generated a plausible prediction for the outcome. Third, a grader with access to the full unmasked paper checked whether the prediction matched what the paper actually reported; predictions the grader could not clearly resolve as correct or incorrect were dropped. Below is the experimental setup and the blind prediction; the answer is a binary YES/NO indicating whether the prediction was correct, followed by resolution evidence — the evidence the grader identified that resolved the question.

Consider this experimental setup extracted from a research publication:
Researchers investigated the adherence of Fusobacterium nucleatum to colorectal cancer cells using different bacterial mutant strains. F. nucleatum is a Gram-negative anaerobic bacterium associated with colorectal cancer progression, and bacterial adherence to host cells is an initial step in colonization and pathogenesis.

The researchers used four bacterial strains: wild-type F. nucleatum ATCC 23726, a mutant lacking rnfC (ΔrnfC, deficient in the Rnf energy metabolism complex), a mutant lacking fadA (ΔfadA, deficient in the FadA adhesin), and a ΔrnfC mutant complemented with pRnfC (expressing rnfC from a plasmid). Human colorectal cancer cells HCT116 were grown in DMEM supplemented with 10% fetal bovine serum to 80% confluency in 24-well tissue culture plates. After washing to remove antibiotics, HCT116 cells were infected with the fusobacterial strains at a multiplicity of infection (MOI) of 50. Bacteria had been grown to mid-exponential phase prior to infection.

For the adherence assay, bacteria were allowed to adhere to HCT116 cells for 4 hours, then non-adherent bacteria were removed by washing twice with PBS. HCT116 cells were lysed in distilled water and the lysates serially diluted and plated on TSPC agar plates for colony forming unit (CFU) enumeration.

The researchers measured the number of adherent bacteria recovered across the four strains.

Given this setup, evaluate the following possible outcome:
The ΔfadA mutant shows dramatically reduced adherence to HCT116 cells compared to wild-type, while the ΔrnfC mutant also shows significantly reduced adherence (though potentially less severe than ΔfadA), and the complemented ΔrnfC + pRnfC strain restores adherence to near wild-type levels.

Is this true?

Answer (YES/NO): NO